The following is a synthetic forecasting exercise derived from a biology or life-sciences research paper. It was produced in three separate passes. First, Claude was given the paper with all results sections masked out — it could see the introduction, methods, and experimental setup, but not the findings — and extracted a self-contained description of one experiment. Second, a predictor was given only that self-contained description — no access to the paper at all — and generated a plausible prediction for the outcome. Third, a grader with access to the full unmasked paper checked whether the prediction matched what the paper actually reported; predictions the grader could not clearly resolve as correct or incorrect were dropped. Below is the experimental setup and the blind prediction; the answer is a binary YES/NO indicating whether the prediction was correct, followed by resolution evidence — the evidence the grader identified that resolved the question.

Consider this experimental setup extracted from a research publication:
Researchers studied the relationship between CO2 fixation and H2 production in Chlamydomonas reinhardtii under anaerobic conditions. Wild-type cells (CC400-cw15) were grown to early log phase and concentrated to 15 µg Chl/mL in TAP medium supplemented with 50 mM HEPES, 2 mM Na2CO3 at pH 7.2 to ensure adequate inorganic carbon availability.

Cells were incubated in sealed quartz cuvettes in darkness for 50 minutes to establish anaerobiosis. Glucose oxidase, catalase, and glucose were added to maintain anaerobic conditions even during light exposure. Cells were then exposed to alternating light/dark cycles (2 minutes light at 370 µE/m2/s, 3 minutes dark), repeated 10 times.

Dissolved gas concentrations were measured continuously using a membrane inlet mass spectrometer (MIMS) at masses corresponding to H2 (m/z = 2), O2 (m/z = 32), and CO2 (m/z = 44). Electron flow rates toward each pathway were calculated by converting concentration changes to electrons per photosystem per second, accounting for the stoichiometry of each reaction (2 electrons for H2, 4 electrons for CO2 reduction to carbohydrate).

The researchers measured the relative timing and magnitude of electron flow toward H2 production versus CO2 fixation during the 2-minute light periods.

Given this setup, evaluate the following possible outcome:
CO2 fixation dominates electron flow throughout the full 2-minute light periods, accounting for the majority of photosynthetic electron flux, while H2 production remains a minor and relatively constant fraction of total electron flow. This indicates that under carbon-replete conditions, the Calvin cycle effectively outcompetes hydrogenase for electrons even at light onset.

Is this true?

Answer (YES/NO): NO